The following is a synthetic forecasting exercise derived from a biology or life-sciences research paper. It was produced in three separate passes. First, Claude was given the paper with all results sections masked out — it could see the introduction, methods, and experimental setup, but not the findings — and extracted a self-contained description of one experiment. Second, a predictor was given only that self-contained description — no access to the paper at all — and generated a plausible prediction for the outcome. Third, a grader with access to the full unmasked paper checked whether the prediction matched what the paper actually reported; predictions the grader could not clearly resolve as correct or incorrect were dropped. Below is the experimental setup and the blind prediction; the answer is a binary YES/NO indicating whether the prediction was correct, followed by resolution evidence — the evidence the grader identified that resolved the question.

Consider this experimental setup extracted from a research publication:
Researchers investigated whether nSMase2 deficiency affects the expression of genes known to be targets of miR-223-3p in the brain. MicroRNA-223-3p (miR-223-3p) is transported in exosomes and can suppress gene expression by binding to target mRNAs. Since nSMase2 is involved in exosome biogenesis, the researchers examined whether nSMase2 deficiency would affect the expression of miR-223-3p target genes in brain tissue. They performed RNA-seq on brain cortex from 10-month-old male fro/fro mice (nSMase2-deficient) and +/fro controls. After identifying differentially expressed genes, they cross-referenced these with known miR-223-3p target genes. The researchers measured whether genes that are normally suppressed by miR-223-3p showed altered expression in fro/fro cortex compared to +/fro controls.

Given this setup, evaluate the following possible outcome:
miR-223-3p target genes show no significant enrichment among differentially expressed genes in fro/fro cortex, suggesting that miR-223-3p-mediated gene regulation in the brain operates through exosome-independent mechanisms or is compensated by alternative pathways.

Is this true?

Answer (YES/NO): NO